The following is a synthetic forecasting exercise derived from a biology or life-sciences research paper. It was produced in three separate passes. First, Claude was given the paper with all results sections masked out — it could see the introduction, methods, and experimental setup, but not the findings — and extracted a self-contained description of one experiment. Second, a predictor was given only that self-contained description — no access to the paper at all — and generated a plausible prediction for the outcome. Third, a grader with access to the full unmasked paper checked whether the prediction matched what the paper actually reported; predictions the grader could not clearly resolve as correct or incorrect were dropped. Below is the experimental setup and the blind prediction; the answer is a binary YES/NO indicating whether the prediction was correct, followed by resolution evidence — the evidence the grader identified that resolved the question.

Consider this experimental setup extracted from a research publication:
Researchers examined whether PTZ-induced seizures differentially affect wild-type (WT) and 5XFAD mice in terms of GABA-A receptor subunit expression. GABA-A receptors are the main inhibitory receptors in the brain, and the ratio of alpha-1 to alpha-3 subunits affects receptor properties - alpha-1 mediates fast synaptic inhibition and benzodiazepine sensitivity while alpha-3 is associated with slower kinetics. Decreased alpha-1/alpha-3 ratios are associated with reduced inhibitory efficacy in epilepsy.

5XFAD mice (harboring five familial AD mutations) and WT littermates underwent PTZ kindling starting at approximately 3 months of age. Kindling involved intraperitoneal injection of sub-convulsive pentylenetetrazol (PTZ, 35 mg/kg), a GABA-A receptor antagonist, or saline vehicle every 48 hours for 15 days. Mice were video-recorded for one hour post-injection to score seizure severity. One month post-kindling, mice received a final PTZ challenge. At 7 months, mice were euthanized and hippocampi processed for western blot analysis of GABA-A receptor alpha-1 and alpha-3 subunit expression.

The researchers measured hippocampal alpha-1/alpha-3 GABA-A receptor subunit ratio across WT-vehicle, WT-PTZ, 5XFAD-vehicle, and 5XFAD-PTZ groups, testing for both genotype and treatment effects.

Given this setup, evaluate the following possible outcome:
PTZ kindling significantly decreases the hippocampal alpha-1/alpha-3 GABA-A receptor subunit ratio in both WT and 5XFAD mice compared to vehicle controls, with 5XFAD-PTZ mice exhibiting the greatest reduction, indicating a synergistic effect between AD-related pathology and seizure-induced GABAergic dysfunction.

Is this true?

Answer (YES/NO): NO